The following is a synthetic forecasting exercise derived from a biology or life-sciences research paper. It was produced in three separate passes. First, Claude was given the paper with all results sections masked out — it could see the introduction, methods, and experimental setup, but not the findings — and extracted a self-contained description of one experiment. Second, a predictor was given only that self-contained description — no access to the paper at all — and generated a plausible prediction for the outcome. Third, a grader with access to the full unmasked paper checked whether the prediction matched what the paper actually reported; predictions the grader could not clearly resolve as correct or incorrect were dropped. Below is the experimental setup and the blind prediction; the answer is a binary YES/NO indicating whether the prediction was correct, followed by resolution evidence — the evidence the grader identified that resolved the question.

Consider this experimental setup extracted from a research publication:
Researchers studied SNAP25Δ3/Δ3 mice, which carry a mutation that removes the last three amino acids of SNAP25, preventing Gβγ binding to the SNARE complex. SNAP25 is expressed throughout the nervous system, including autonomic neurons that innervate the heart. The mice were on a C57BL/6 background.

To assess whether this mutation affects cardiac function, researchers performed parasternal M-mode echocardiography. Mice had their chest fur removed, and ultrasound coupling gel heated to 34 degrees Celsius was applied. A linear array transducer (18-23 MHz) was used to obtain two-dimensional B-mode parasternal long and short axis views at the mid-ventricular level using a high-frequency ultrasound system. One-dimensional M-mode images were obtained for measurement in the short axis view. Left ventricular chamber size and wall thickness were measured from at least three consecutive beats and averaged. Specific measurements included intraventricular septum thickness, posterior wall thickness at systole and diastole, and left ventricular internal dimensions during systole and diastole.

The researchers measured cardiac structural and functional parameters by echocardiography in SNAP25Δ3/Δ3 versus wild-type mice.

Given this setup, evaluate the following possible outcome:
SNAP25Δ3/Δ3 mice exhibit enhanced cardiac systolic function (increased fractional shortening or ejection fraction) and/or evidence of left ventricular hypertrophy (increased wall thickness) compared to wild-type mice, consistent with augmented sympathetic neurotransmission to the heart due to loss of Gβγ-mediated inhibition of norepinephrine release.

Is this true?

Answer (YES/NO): NO